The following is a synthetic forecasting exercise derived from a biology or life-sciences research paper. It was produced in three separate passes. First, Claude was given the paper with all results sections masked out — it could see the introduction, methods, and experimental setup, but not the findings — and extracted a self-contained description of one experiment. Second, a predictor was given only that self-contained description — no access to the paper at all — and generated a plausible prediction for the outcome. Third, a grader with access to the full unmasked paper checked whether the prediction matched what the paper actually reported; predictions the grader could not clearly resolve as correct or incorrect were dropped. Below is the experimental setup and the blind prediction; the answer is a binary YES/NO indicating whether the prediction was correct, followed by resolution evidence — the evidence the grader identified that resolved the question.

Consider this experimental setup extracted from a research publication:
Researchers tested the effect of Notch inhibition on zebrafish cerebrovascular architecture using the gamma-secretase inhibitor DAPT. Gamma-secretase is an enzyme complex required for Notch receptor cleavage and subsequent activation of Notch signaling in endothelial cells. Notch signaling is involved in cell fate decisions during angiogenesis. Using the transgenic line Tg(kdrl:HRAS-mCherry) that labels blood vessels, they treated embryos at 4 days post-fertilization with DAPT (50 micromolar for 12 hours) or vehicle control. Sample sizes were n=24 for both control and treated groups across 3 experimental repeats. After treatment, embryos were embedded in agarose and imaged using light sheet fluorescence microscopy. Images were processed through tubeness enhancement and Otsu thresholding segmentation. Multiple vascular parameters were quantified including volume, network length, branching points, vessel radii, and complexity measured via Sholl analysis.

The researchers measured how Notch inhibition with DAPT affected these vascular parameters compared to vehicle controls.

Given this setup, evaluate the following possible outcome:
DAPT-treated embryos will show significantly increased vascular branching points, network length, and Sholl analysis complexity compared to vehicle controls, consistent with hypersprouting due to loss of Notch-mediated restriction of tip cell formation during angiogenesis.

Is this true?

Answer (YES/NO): NO